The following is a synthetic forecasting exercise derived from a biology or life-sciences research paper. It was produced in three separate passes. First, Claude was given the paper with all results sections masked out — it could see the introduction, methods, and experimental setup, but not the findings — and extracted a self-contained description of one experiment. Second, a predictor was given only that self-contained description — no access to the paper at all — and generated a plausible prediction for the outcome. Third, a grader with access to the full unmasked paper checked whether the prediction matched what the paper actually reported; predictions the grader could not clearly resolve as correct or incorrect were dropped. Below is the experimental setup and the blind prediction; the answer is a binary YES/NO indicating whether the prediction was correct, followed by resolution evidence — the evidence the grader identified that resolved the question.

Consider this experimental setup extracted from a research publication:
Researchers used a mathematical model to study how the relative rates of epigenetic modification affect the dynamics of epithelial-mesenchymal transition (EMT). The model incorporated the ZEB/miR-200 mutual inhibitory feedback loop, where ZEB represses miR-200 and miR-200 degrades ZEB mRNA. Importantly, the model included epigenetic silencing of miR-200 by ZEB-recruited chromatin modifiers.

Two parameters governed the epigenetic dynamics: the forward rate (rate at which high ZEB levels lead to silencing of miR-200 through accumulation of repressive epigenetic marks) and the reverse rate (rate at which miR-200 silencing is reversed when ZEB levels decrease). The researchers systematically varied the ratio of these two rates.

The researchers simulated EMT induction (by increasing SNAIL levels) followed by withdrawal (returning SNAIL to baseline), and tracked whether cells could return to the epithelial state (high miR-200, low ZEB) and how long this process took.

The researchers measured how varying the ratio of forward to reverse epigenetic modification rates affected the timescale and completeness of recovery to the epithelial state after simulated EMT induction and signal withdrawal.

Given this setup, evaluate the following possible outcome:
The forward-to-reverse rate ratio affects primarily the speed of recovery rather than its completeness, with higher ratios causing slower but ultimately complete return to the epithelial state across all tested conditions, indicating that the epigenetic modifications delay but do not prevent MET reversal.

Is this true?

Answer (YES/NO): YES